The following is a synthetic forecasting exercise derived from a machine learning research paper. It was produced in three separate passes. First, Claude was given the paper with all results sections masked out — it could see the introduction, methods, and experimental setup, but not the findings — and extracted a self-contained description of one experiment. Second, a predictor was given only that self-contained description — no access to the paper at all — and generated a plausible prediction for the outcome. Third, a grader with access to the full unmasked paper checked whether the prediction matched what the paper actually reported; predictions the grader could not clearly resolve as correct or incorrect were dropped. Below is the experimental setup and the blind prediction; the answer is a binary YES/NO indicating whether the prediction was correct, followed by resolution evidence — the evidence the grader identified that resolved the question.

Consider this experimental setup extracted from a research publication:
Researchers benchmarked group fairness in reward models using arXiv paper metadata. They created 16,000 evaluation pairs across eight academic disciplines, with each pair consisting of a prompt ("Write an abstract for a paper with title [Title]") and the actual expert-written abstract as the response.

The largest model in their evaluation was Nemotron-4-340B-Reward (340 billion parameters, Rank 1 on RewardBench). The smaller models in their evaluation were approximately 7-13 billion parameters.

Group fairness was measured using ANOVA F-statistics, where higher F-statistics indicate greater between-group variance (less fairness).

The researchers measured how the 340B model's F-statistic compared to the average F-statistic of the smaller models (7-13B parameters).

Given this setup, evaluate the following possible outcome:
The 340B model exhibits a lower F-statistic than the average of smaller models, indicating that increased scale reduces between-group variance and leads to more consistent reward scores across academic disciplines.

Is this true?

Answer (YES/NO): NO